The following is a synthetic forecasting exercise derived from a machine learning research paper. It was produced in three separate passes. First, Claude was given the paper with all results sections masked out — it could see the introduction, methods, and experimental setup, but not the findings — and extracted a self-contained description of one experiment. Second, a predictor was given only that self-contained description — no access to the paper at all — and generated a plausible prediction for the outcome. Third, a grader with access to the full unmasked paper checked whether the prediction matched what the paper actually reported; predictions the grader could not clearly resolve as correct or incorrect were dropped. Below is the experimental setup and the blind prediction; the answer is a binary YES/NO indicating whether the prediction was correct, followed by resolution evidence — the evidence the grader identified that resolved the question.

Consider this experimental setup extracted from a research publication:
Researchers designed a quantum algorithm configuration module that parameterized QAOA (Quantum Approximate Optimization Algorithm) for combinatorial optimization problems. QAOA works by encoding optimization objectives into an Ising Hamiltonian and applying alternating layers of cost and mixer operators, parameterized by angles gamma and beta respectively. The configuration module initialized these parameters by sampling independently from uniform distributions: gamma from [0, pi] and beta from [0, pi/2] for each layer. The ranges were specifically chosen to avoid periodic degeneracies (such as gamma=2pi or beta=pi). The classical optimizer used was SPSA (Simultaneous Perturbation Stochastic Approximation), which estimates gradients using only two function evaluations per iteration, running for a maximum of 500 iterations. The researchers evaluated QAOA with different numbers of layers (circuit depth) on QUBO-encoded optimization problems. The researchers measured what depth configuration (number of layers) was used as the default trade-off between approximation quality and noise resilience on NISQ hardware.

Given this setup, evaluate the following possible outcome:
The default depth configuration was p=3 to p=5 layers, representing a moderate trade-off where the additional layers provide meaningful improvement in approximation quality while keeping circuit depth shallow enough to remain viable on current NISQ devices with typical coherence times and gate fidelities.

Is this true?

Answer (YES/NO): NO